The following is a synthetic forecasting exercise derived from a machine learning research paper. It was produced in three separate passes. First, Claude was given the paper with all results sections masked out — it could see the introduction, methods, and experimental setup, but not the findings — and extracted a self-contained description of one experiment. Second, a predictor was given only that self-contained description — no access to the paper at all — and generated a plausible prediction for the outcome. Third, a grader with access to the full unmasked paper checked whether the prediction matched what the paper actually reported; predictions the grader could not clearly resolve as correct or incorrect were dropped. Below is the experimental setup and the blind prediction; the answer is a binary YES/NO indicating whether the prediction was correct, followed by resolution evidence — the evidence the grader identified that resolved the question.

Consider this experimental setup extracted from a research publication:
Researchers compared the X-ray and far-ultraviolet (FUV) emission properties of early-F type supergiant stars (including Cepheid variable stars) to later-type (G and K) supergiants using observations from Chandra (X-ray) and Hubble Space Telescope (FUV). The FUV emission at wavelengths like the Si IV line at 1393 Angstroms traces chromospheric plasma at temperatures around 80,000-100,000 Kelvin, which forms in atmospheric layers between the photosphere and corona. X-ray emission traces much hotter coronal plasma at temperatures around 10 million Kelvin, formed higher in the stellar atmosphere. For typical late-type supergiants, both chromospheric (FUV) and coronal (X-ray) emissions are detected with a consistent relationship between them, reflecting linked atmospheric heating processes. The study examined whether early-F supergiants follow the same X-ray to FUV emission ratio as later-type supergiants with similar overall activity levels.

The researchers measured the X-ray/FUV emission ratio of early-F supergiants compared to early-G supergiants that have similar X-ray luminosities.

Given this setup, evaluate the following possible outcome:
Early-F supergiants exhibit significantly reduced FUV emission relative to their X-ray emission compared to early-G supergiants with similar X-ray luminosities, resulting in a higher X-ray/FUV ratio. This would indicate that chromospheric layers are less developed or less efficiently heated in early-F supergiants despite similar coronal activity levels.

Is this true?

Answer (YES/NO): YES